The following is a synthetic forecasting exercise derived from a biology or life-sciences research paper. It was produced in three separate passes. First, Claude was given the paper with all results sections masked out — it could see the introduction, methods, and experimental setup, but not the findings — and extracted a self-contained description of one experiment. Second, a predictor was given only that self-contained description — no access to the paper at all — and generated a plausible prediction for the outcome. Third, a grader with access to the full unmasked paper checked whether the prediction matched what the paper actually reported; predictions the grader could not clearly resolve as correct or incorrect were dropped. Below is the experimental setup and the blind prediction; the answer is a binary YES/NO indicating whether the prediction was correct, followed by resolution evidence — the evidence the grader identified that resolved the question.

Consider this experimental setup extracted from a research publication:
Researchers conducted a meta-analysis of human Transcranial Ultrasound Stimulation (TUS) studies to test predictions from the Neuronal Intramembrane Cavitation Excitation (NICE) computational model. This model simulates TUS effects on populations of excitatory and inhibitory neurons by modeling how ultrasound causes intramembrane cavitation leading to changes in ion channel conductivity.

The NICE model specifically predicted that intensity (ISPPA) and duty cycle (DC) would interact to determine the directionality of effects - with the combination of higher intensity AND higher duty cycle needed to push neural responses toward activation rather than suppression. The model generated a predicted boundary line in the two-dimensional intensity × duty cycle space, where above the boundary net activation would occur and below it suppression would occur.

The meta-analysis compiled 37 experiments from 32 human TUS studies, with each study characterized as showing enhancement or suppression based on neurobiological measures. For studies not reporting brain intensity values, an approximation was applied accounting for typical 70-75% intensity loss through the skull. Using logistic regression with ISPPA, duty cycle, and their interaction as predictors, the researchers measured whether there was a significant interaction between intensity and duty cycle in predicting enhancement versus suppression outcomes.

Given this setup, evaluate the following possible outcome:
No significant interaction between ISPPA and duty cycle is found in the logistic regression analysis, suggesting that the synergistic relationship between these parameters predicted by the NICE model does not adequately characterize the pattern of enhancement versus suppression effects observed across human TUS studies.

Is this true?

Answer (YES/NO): YES